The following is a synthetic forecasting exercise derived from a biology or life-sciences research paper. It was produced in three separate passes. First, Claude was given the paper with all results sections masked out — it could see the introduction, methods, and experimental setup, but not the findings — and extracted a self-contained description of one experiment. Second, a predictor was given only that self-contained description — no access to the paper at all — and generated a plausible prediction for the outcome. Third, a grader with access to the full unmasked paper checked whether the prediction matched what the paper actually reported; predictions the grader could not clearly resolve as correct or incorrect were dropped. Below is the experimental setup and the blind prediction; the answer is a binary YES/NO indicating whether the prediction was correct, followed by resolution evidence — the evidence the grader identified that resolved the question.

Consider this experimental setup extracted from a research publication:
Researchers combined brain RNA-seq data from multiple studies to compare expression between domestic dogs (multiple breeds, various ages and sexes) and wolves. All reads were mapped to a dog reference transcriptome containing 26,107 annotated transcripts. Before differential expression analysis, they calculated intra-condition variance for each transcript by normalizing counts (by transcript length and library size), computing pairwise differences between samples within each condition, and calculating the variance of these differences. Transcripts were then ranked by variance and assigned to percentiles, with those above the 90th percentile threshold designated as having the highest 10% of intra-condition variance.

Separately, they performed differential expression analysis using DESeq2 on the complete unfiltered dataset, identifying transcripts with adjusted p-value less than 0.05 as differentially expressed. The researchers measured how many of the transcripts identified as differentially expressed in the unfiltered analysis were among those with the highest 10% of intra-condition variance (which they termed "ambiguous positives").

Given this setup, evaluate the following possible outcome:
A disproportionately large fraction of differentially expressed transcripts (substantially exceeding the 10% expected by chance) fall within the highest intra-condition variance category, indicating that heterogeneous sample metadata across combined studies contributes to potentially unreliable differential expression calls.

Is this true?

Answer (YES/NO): YES